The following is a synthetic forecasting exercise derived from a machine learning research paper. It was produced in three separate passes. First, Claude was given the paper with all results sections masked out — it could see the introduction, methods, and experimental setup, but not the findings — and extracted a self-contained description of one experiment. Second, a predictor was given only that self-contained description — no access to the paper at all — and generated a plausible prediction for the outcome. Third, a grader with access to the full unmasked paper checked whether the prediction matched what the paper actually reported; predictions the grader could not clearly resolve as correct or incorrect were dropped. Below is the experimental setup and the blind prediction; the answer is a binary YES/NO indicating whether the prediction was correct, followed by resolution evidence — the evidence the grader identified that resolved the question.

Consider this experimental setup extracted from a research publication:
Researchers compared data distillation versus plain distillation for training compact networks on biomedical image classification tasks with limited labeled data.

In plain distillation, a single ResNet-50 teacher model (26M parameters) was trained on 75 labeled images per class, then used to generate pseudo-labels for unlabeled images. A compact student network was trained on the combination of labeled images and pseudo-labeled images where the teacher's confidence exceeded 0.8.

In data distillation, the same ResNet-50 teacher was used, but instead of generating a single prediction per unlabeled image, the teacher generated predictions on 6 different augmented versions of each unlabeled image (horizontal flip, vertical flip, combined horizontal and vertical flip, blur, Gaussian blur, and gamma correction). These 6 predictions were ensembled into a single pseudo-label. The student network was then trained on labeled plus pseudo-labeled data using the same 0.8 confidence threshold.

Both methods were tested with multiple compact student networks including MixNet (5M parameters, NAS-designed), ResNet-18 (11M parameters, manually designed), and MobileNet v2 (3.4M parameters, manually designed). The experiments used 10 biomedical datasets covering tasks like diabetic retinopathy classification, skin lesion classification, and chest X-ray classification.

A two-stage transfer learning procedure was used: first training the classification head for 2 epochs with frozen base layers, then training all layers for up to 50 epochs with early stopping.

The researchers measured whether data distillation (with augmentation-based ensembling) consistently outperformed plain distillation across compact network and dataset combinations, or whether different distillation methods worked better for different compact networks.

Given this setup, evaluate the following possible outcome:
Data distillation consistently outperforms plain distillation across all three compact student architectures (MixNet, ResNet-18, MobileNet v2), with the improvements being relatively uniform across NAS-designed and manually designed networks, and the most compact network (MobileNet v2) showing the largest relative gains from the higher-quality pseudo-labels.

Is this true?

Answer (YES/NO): NO